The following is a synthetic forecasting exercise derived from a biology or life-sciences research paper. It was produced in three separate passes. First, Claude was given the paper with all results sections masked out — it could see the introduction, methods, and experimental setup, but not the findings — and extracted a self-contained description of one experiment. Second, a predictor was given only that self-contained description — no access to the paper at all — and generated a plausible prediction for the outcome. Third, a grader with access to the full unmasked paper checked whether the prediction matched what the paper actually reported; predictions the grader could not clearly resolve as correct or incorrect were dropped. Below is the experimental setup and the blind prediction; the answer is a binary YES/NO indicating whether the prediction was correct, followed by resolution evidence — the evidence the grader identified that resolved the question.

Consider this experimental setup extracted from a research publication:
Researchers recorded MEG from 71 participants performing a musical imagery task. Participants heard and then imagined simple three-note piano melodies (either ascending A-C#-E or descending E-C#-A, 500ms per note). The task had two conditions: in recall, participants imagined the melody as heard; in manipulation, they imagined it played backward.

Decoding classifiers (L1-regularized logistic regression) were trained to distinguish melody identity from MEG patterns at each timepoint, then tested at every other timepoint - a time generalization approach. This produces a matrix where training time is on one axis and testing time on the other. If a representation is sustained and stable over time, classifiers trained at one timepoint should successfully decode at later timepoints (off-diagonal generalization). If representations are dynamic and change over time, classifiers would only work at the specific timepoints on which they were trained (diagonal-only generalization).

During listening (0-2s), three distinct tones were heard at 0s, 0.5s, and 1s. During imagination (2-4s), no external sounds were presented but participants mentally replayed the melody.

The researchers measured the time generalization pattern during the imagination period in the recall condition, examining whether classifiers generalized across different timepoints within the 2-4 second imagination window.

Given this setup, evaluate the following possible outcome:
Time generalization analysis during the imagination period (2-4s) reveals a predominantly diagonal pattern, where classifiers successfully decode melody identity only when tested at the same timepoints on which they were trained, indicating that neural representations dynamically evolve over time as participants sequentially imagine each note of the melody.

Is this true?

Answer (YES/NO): YES